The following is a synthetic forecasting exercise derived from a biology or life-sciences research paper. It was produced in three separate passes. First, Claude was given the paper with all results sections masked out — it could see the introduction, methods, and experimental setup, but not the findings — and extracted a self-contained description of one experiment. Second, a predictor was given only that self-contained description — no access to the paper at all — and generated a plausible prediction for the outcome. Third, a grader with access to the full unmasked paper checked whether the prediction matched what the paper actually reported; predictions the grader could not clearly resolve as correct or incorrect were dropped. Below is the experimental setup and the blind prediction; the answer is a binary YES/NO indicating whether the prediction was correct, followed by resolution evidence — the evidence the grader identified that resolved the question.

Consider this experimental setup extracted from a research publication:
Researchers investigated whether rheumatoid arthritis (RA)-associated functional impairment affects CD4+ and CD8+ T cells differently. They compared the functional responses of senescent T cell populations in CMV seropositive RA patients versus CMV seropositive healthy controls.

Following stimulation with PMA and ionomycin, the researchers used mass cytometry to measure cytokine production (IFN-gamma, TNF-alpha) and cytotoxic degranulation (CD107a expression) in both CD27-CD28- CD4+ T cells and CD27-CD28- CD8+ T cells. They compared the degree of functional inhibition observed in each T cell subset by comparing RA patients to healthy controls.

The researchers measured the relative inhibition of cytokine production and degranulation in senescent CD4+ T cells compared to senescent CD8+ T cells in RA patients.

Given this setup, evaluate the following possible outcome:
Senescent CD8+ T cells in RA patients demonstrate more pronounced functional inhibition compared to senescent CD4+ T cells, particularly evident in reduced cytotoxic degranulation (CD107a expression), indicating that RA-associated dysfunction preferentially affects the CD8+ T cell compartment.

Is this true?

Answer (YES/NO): NO